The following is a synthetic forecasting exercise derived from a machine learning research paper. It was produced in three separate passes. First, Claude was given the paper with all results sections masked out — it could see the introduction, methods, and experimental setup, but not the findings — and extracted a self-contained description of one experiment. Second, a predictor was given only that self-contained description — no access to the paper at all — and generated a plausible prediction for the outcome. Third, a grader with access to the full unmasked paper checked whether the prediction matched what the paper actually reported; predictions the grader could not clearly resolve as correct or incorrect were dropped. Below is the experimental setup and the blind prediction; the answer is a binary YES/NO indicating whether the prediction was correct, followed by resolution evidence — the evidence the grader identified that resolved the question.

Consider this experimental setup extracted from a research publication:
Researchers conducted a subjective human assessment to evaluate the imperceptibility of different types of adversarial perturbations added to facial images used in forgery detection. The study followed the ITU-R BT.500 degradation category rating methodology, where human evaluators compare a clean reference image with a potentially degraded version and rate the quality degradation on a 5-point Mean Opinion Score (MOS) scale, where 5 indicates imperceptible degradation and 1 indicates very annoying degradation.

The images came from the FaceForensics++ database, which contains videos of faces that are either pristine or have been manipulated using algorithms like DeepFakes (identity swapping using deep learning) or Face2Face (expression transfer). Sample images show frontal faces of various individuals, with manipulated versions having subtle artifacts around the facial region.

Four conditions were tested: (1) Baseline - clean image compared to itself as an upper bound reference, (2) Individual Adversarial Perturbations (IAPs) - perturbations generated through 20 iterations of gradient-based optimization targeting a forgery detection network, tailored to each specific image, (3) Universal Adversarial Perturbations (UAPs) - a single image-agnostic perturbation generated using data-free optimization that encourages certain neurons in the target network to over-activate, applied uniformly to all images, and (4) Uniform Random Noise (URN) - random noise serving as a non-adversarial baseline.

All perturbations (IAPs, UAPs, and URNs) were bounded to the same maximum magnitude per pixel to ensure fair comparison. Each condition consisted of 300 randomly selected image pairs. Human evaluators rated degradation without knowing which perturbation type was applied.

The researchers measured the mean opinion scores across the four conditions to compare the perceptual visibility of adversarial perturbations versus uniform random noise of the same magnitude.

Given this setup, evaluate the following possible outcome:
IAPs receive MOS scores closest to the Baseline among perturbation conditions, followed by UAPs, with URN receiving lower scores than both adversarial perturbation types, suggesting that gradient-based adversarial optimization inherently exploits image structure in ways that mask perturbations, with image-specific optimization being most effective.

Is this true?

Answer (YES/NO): NO